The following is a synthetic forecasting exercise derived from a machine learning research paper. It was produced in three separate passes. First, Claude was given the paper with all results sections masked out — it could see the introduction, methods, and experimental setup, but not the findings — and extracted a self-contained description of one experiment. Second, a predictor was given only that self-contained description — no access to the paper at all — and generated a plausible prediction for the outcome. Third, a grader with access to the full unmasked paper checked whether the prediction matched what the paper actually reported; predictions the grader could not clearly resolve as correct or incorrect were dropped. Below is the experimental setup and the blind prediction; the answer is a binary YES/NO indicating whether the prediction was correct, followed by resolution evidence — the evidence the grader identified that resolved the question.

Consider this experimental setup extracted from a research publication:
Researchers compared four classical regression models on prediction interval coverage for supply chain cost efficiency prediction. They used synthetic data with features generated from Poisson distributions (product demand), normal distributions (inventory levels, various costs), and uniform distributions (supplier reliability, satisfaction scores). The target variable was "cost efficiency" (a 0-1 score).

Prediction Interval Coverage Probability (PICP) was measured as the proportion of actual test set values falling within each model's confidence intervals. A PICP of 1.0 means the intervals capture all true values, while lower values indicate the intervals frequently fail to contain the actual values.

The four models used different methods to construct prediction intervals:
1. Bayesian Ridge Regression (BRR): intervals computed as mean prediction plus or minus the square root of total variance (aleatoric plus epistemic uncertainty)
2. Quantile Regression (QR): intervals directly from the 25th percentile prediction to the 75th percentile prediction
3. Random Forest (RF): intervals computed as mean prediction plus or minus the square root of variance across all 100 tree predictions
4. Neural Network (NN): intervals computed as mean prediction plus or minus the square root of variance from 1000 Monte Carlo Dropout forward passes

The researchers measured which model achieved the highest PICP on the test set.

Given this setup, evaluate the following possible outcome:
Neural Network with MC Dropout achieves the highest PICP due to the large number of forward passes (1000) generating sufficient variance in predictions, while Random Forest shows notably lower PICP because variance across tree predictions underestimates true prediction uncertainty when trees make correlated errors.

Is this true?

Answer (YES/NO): NO